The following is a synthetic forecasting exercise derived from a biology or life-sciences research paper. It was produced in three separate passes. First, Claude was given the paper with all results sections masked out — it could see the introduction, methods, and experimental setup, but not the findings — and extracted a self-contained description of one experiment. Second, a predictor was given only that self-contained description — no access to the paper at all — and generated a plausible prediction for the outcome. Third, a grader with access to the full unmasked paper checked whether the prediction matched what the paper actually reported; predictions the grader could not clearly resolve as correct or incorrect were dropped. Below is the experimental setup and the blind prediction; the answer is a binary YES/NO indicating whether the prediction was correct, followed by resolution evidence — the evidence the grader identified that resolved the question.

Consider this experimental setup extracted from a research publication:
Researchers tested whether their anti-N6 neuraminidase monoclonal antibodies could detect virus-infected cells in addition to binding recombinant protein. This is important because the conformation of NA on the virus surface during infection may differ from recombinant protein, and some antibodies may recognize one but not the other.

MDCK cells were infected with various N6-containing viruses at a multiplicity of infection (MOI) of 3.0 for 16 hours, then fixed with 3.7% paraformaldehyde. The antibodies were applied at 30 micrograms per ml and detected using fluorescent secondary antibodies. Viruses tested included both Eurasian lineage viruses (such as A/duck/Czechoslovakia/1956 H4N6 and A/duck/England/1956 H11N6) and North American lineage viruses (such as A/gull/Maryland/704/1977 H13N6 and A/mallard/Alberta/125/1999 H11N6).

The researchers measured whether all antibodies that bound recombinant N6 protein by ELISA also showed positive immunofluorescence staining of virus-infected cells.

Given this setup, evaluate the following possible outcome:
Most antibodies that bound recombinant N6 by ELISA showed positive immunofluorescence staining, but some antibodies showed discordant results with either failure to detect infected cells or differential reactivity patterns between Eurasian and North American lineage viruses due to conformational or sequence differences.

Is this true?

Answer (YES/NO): YES